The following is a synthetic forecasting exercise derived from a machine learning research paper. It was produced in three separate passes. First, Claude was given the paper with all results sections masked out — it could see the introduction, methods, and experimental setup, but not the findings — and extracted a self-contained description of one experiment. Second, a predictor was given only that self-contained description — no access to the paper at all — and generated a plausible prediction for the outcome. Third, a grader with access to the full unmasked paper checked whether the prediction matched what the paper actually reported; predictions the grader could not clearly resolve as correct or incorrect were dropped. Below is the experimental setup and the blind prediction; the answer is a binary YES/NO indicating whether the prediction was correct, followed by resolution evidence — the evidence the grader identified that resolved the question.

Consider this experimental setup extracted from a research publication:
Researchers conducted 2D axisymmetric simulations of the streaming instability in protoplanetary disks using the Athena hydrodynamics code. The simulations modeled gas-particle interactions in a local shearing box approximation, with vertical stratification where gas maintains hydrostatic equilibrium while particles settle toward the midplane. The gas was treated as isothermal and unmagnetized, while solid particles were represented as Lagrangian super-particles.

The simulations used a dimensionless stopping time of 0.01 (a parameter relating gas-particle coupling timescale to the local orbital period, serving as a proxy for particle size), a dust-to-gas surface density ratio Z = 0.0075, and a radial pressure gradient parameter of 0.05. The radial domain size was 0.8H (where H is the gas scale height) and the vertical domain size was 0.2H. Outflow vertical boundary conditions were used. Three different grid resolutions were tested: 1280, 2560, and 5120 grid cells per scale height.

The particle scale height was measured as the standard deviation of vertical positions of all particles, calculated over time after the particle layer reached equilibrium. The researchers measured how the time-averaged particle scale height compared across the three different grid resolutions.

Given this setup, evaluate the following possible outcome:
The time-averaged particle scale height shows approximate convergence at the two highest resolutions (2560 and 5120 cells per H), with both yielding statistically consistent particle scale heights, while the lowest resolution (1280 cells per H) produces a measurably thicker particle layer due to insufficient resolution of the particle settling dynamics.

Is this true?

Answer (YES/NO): NO